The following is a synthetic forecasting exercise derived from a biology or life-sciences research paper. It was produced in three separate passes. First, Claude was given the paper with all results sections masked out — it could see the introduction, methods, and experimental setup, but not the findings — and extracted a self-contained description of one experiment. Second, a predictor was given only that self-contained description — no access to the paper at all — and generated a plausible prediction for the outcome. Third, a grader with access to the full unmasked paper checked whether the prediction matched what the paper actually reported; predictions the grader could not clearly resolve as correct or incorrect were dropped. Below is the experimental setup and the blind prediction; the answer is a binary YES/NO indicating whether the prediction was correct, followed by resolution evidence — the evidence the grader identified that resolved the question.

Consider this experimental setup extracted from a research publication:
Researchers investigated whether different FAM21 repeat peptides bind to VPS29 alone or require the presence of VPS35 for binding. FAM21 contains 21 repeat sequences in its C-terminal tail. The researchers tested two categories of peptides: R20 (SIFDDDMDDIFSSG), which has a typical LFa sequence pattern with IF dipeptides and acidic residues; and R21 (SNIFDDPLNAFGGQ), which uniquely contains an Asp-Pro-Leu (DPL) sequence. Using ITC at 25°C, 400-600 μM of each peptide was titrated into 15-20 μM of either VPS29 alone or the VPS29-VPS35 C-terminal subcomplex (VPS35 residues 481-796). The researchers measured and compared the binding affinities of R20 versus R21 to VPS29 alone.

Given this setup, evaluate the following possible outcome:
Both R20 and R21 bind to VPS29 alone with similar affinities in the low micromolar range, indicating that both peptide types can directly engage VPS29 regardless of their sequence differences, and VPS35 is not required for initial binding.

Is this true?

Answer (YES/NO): NO